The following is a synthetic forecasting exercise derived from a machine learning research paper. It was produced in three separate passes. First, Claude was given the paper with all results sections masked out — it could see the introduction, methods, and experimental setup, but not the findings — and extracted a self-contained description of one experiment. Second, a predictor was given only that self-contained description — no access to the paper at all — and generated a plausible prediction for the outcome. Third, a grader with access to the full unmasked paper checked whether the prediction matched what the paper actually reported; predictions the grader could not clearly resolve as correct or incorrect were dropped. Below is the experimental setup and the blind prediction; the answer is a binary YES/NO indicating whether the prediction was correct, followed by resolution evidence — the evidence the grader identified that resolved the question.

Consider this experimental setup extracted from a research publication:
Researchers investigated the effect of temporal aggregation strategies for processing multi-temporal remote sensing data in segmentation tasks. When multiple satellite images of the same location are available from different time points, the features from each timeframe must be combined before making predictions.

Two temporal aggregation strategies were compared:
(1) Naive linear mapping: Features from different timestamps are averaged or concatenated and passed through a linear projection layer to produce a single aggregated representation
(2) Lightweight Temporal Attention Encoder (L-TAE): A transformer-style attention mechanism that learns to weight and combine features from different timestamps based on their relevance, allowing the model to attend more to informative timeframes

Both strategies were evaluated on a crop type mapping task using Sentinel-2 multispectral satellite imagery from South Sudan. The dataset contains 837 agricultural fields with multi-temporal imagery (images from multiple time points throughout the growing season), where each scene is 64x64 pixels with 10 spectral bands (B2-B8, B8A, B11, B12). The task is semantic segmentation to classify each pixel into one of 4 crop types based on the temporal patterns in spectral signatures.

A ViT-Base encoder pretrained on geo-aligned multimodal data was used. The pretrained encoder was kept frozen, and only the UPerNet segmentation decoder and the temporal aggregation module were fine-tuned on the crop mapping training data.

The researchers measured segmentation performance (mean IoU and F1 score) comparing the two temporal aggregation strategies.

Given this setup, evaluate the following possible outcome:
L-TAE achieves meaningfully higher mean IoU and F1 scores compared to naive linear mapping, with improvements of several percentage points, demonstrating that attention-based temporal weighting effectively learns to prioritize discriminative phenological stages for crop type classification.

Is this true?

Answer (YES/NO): NO